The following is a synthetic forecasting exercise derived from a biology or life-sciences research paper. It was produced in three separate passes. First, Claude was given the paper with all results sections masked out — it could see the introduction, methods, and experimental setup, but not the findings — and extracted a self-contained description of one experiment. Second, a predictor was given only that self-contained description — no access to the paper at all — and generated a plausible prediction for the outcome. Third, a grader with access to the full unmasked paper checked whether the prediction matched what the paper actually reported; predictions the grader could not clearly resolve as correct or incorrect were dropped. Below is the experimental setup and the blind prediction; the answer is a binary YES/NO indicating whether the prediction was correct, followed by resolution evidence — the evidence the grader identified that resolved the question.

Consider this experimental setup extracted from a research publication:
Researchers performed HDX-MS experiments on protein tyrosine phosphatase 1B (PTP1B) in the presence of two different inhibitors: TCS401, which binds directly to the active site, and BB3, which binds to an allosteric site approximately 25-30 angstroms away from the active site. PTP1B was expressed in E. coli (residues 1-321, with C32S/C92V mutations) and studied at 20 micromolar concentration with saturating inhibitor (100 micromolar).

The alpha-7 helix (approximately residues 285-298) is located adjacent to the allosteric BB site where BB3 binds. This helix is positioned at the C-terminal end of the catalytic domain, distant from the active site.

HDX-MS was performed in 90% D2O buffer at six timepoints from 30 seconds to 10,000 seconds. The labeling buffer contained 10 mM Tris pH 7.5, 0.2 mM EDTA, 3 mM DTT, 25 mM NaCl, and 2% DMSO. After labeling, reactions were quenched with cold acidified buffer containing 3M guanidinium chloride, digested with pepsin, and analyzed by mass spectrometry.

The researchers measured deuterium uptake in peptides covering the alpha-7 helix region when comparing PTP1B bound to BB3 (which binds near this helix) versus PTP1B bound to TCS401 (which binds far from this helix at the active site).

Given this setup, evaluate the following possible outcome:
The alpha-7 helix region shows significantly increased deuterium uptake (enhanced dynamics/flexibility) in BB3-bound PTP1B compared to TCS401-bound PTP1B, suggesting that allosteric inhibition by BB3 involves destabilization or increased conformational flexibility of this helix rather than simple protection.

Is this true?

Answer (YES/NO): NO